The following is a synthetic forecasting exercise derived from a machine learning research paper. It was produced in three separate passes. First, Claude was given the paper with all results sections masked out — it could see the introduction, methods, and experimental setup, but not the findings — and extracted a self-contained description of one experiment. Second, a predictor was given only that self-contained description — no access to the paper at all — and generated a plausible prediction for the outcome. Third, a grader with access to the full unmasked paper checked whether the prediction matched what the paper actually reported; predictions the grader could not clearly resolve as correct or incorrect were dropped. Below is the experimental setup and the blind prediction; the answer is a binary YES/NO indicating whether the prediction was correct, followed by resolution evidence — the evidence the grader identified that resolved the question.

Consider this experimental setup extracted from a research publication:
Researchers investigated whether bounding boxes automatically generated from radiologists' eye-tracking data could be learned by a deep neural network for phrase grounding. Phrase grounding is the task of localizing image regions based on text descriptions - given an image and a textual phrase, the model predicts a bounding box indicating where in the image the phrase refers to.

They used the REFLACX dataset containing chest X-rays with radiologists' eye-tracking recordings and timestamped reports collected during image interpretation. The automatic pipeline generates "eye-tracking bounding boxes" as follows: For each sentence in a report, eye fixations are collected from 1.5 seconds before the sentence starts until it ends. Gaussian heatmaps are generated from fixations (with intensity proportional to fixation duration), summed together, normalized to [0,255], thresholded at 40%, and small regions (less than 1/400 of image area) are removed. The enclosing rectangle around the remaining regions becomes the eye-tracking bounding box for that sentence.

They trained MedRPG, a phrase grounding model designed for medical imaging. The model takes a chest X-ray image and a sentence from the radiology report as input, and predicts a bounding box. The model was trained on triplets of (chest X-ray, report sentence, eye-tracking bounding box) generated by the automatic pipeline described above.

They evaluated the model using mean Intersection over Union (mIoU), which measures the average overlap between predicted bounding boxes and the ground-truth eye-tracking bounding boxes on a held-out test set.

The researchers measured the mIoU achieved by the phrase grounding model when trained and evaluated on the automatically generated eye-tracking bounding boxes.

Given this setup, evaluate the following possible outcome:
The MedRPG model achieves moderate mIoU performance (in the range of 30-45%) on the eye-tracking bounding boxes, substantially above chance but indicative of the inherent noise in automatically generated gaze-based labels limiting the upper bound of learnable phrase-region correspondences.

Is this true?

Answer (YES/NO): YES